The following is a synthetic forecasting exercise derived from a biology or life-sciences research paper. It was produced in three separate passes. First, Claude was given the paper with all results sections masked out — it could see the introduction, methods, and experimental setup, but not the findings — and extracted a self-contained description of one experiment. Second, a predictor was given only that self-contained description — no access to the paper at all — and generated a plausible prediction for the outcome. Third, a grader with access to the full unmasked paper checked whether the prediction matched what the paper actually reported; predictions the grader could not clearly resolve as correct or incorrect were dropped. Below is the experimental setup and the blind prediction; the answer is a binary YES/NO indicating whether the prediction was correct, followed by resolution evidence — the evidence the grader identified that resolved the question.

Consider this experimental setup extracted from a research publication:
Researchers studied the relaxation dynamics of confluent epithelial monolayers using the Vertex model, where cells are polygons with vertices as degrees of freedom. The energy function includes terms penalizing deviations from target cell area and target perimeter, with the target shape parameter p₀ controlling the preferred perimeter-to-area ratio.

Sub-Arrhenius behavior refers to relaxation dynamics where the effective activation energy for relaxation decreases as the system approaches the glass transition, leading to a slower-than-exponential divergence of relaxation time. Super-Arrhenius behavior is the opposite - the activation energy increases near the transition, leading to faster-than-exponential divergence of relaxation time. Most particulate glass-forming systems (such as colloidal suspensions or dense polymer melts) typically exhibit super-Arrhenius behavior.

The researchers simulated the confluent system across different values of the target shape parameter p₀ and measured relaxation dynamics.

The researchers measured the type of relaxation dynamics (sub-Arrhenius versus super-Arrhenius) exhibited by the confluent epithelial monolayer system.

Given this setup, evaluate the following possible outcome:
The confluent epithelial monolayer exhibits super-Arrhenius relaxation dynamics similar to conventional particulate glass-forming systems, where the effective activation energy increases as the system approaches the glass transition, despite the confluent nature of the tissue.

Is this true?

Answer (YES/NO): YES